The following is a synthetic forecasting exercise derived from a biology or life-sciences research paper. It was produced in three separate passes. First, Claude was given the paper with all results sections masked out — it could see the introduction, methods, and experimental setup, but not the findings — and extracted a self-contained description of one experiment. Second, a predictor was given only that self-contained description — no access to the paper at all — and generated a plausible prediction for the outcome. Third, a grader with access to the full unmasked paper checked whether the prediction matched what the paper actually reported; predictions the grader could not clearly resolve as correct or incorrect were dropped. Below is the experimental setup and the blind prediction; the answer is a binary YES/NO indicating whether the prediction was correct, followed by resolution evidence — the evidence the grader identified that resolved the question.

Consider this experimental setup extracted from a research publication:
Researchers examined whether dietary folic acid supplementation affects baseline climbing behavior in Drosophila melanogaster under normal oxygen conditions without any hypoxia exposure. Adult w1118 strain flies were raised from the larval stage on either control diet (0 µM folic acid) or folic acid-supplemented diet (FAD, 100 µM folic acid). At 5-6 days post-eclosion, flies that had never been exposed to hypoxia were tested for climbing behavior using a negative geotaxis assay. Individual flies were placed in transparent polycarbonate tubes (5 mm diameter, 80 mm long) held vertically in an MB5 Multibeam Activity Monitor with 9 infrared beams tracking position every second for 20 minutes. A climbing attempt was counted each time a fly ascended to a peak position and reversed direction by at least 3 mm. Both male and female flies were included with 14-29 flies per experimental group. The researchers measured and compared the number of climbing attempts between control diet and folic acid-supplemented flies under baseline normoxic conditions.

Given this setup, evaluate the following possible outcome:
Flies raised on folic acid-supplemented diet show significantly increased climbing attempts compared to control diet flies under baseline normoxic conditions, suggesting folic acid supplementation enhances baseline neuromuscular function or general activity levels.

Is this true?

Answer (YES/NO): NO